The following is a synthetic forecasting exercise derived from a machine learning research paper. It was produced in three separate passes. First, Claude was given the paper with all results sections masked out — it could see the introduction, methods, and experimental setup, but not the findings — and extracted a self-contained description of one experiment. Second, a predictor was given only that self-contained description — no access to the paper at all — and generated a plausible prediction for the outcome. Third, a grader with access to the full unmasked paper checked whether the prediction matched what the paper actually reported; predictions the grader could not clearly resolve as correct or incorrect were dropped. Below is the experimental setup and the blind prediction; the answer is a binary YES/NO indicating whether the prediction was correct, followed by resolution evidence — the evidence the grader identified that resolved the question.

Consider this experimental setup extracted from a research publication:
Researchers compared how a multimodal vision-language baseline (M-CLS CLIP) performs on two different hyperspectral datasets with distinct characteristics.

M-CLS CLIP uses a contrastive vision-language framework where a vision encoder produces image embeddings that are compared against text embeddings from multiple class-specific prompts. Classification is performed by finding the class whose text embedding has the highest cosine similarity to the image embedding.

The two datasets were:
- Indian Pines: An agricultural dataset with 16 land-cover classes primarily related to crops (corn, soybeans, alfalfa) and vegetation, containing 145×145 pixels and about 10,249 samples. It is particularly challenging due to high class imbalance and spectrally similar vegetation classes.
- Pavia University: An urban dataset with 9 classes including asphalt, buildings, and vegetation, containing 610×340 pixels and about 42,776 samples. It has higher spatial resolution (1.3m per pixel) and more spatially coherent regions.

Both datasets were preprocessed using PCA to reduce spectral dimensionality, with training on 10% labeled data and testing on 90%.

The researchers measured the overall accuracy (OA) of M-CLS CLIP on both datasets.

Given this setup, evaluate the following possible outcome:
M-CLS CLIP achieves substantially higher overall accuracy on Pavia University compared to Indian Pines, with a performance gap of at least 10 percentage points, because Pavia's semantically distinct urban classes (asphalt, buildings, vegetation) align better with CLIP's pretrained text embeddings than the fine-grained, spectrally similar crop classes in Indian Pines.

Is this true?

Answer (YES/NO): NO